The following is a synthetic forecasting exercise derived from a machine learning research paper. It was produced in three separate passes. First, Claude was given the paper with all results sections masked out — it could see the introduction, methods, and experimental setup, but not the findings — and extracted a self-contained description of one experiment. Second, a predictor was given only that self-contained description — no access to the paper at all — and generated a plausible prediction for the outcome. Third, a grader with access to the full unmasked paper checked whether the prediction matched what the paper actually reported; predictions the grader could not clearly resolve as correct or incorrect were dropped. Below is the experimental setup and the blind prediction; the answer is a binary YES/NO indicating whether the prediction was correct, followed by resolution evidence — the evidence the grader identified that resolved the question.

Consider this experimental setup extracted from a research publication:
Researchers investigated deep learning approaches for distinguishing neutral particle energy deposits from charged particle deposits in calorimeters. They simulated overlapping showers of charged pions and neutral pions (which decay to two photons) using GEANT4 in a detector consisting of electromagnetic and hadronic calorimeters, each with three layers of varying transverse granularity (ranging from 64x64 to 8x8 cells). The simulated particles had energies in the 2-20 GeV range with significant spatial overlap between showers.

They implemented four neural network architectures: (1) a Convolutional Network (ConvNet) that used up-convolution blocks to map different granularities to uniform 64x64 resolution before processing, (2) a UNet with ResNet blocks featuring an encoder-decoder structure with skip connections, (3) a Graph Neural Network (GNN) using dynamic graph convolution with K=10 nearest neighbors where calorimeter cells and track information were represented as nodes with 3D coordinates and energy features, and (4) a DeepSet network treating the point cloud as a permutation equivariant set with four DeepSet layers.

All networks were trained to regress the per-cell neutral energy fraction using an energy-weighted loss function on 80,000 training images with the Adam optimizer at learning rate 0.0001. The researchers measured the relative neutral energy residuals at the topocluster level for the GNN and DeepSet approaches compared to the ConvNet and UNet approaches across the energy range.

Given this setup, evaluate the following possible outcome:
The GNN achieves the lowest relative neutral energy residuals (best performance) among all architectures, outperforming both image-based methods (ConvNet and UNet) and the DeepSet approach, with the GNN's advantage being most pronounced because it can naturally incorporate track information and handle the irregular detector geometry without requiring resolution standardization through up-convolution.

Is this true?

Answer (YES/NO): NO